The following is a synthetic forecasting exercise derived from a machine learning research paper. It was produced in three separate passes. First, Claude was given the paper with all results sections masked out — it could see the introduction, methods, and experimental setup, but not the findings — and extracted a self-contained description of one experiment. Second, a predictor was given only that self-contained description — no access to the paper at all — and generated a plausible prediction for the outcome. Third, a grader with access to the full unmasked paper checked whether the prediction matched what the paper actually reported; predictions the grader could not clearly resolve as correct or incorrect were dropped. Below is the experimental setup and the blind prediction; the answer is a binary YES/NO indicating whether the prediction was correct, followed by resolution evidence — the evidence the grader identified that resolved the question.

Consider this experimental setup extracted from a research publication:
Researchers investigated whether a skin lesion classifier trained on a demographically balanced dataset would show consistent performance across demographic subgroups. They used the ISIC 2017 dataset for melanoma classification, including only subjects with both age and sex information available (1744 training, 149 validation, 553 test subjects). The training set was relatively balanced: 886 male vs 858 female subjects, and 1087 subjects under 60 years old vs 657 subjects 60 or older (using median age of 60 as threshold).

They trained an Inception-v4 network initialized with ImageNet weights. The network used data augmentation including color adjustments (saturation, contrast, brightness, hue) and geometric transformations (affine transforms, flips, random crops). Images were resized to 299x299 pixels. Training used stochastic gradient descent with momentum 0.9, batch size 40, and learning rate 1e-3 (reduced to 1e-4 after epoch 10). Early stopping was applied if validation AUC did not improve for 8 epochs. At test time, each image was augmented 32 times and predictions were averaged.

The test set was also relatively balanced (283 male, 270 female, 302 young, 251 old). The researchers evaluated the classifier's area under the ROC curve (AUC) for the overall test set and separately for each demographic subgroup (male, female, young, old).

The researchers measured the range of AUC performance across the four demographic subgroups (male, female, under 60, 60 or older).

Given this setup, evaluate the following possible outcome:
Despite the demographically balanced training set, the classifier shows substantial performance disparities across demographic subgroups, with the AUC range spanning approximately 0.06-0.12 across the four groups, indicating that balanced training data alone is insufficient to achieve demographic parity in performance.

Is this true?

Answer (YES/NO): NO